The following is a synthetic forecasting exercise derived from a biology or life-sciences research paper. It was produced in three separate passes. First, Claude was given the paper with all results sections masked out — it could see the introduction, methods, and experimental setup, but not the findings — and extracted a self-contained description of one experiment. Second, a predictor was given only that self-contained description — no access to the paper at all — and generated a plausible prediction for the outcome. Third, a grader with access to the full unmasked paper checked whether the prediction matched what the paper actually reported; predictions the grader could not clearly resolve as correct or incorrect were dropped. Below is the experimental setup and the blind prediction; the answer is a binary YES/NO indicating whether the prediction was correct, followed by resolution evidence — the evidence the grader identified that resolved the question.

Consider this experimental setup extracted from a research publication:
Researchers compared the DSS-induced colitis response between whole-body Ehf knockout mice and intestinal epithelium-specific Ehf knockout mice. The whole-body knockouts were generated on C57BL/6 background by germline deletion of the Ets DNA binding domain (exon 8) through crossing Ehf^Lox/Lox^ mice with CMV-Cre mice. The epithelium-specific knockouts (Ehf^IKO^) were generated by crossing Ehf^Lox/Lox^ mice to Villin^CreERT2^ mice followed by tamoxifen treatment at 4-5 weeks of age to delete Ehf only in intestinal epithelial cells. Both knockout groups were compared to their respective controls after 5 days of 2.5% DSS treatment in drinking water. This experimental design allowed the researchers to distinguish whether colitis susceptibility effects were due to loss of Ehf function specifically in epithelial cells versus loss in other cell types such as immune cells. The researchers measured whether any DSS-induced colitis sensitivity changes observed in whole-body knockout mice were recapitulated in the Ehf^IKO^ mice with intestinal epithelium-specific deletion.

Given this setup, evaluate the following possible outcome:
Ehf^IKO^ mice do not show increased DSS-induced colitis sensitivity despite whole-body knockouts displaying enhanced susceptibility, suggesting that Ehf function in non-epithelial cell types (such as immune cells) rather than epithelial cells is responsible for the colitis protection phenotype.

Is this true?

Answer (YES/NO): NO